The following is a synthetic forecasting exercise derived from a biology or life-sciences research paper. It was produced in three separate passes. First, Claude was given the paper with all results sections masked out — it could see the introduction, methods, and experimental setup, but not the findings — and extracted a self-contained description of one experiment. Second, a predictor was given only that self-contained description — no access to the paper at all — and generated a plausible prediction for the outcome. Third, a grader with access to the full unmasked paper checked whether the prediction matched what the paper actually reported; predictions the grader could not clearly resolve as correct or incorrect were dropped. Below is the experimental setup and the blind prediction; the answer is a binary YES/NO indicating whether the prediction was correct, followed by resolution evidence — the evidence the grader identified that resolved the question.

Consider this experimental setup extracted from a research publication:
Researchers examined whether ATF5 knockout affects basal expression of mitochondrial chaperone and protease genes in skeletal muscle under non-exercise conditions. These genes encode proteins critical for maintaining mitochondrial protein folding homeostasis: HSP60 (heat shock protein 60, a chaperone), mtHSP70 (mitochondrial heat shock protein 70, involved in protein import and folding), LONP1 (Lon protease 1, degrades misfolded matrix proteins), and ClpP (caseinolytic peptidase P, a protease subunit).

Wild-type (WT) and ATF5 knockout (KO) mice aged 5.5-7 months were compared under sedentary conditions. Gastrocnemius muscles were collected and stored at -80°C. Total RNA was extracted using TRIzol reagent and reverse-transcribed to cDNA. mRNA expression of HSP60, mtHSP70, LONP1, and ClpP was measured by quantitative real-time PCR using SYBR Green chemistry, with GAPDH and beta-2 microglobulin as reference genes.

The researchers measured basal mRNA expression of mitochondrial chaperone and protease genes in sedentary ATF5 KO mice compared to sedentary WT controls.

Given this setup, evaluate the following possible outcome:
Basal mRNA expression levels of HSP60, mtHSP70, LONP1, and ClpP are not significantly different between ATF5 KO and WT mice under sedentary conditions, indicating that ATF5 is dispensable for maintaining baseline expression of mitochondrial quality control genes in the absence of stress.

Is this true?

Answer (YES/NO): NO